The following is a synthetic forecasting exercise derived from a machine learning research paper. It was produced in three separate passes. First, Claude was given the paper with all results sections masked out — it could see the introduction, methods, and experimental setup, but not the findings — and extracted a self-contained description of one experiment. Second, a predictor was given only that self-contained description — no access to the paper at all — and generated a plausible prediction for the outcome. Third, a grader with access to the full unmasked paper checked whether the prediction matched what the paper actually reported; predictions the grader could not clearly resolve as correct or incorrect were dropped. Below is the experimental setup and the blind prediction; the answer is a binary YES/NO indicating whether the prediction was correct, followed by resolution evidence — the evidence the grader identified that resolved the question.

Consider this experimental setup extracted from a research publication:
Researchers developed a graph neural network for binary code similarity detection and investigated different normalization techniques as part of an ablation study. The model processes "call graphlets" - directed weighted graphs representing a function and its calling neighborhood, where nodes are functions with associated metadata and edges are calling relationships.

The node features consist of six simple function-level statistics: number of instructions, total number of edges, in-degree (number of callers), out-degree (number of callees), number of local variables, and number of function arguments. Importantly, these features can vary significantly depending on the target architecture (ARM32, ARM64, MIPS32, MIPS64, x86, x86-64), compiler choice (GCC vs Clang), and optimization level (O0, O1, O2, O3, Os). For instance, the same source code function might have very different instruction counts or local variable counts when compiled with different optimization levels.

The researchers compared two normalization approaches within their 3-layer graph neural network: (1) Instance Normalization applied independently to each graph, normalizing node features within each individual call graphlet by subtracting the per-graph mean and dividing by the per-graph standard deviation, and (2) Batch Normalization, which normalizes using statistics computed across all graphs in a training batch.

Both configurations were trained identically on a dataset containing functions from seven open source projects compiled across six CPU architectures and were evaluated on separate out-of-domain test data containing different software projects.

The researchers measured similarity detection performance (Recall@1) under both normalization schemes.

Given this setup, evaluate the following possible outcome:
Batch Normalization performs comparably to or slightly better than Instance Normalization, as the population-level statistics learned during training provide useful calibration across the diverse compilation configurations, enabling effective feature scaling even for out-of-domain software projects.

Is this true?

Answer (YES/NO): NO